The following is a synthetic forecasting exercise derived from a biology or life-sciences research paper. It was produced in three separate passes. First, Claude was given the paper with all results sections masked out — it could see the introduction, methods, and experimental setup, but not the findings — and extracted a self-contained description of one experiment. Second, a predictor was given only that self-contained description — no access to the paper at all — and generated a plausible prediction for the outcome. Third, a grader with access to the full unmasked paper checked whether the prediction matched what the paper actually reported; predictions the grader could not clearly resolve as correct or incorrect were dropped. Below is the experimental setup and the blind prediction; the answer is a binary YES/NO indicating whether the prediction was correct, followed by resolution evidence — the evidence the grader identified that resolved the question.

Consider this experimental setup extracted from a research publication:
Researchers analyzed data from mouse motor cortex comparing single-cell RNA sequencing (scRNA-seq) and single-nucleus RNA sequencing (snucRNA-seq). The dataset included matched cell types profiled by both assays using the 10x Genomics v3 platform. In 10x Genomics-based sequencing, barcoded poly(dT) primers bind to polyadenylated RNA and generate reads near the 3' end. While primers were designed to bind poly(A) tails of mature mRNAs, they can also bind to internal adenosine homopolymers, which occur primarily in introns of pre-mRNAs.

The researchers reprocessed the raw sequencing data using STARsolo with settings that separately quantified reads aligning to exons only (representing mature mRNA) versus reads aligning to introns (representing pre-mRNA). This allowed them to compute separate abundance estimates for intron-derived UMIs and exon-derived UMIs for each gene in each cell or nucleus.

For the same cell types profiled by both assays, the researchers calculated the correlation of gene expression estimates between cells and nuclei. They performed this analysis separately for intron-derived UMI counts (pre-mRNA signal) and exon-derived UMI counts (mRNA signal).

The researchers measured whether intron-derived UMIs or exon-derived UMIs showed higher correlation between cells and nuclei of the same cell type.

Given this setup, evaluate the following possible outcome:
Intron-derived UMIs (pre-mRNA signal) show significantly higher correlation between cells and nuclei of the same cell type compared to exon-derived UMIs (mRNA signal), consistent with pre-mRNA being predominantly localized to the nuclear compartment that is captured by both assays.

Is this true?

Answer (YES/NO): YES